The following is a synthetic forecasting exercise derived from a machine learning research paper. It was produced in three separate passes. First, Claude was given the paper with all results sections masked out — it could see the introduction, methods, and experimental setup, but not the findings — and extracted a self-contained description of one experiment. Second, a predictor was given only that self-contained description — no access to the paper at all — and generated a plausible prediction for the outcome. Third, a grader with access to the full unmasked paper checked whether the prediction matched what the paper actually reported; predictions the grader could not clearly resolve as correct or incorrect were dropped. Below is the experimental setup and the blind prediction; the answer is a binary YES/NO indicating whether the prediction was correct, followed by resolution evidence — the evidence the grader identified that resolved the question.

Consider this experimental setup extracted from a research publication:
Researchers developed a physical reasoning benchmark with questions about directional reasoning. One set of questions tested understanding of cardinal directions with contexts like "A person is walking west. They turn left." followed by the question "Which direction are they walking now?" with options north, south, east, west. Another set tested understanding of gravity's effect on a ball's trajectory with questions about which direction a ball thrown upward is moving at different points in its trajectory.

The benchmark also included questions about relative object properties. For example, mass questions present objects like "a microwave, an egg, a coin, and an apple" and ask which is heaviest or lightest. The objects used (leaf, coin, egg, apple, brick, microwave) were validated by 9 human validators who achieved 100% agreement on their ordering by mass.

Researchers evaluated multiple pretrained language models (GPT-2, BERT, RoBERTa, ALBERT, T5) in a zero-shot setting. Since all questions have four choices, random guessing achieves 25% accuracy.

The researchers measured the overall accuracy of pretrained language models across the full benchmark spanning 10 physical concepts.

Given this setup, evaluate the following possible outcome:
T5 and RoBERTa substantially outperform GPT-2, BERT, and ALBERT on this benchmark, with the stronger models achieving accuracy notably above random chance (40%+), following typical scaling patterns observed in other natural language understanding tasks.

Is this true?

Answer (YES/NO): NO